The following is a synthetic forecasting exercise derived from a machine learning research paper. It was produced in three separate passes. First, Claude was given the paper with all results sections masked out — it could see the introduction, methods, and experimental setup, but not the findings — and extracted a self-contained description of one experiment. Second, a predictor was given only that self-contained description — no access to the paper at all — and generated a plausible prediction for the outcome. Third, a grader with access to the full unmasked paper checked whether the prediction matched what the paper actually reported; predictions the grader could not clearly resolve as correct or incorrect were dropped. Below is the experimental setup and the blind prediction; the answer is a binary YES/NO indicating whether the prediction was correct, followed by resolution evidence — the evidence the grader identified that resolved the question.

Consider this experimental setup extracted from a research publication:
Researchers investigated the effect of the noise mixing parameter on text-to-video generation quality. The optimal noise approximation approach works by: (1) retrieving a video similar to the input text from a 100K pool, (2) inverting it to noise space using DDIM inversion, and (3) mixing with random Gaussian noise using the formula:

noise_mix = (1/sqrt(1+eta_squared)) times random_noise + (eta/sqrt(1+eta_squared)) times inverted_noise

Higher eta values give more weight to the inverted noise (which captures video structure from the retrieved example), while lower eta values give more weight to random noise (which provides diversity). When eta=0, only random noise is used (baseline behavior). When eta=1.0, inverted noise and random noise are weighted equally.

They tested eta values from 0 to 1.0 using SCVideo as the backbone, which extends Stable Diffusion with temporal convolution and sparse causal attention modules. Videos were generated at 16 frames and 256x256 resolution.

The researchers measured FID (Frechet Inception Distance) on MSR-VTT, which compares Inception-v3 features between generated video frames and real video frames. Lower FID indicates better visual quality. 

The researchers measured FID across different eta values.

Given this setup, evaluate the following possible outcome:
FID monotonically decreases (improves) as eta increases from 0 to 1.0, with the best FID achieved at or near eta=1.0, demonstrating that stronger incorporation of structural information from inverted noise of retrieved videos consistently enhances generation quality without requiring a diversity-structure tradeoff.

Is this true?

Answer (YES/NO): NO